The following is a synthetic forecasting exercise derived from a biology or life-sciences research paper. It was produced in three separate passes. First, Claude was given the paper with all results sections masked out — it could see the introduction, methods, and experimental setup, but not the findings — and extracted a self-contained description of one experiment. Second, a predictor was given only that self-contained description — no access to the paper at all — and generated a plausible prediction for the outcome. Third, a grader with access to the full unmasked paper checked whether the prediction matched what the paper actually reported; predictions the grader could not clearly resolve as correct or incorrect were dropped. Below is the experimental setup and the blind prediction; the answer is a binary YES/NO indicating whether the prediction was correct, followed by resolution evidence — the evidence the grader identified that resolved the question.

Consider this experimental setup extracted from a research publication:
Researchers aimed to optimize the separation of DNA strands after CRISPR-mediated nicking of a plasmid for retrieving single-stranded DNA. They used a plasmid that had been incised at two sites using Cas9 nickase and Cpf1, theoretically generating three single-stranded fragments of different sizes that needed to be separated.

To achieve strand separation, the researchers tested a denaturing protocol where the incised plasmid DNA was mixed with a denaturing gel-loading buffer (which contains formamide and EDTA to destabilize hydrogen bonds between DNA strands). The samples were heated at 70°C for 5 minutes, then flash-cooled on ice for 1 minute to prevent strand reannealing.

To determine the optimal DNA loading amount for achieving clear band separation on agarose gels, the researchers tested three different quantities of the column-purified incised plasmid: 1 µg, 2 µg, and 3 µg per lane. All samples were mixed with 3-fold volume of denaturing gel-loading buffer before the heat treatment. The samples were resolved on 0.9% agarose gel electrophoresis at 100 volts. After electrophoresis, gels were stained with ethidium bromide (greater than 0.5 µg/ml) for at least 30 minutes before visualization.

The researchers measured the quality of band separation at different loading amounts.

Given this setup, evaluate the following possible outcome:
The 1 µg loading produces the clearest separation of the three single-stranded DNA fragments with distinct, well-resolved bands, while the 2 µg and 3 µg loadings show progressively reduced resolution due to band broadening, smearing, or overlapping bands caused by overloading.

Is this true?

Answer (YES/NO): NO